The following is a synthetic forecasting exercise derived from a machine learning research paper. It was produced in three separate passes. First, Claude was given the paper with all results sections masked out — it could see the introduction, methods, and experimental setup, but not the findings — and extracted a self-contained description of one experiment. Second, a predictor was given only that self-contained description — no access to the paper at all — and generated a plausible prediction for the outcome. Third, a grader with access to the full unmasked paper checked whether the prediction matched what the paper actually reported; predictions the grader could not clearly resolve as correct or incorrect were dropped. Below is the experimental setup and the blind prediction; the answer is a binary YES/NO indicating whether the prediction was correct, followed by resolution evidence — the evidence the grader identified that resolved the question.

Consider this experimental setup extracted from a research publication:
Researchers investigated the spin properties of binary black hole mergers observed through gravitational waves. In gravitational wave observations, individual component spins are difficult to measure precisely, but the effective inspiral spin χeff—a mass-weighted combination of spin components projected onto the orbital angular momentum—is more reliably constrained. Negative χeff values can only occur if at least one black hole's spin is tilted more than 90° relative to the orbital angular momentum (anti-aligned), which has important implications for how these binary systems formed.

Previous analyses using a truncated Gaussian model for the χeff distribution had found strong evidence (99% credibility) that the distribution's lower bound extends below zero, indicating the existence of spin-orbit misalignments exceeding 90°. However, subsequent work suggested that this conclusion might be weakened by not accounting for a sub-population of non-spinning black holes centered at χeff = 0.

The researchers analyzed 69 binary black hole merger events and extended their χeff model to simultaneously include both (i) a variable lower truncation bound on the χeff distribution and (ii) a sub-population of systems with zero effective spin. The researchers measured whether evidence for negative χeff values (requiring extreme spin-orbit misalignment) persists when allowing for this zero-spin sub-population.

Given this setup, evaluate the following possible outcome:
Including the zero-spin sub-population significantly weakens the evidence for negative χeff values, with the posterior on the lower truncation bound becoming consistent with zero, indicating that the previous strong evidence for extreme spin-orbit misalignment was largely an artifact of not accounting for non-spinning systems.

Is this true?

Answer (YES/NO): NO